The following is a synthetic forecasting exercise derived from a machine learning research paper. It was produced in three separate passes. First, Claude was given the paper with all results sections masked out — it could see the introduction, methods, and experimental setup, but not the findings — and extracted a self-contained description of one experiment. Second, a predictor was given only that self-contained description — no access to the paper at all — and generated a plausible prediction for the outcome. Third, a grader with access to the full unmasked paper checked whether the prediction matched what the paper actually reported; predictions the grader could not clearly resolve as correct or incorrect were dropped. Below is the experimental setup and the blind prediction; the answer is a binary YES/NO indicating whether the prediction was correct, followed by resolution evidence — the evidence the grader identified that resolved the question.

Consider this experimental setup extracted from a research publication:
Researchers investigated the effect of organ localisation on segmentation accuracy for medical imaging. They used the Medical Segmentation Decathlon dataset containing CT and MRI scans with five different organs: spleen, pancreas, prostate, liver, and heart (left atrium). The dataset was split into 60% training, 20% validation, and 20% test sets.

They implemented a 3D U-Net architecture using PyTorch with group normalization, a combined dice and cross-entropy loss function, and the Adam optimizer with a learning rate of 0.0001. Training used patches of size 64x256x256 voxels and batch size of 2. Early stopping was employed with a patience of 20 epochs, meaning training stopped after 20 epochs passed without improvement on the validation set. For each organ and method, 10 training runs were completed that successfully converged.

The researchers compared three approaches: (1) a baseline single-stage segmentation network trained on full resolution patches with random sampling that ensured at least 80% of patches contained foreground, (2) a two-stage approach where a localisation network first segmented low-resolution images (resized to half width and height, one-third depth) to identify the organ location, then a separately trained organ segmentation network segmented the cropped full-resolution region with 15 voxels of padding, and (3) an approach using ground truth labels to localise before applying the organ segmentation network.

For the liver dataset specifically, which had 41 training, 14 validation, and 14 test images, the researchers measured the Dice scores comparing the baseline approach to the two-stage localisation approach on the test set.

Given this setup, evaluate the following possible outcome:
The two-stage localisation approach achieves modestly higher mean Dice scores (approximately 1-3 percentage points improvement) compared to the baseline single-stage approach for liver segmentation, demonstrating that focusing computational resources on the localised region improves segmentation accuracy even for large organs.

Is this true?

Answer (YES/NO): NO